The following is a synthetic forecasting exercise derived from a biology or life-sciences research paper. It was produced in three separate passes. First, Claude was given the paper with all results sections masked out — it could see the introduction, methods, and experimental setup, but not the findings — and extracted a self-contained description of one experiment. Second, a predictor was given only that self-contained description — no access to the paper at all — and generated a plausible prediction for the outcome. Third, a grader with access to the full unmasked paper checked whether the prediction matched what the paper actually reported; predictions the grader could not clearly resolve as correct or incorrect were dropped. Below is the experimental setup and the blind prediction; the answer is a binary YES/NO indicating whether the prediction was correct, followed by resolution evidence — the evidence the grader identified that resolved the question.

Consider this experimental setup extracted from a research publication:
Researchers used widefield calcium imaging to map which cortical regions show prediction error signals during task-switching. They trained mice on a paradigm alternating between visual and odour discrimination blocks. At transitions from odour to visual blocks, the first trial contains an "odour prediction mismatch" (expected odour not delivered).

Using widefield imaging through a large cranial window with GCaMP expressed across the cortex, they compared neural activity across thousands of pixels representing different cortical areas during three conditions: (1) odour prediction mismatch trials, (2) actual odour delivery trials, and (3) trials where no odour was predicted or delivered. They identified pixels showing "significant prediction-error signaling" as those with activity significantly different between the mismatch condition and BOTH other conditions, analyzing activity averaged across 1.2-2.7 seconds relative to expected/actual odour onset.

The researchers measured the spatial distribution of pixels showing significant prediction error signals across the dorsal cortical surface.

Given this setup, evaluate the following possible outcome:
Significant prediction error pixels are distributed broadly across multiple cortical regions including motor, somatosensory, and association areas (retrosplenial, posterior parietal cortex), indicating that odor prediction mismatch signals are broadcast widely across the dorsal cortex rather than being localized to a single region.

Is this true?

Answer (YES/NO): NO